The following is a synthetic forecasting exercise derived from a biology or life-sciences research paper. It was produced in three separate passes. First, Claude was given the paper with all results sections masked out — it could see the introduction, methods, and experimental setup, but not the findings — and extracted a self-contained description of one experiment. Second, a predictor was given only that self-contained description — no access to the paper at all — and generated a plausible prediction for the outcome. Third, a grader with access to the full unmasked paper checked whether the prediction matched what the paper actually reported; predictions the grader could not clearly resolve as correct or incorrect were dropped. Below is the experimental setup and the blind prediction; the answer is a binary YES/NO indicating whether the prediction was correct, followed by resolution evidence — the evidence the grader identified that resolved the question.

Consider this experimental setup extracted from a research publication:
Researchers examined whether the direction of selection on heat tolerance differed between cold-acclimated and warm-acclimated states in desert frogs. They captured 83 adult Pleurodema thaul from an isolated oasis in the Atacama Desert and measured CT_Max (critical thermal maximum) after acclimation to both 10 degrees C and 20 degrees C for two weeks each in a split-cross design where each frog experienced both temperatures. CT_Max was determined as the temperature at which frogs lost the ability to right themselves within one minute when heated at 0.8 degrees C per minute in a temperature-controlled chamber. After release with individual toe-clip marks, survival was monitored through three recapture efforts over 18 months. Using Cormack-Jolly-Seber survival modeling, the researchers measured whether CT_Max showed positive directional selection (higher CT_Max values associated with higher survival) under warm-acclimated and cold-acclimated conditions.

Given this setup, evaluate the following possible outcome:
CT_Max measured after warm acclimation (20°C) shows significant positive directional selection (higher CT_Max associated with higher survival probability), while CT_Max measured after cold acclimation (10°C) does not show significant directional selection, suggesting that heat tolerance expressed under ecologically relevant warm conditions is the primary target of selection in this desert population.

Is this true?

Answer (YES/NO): NO